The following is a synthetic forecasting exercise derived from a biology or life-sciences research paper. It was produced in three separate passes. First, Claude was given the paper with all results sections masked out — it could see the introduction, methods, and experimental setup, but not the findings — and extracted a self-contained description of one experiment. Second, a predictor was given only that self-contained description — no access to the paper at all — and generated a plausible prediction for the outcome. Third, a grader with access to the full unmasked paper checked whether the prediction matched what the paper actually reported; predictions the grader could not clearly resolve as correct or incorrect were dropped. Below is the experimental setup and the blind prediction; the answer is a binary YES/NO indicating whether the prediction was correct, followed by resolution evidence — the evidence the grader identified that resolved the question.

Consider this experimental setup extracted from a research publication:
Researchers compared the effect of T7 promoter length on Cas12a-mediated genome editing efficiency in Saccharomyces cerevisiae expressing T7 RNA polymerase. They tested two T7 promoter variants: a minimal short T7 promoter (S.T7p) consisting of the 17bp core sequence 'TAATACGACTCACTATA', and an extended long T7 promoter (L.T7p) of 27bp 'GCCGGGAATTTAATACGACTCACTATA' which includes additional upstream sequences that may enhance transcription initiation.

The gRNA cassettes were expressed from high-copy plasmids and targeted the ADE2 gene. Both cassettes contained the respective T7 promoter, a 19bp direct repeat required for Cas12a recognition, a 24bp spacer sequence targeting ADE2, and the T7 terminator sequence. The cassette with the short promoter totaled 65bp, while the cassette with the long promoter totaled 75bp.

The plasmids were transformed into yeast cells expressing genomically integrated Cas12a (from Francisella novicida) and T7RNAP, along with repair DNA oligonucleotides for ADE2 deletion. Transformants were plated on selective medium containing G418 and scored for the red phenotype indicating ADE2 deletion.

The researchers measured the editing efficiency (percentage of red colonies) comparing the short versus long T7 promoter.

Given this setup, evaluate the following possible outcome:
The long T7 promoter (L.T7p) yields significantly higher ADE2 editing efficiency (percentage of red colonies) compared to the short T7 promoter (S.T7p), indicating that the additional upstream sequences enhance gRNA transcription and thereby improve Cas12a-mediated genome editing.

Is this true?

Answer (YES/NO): YES